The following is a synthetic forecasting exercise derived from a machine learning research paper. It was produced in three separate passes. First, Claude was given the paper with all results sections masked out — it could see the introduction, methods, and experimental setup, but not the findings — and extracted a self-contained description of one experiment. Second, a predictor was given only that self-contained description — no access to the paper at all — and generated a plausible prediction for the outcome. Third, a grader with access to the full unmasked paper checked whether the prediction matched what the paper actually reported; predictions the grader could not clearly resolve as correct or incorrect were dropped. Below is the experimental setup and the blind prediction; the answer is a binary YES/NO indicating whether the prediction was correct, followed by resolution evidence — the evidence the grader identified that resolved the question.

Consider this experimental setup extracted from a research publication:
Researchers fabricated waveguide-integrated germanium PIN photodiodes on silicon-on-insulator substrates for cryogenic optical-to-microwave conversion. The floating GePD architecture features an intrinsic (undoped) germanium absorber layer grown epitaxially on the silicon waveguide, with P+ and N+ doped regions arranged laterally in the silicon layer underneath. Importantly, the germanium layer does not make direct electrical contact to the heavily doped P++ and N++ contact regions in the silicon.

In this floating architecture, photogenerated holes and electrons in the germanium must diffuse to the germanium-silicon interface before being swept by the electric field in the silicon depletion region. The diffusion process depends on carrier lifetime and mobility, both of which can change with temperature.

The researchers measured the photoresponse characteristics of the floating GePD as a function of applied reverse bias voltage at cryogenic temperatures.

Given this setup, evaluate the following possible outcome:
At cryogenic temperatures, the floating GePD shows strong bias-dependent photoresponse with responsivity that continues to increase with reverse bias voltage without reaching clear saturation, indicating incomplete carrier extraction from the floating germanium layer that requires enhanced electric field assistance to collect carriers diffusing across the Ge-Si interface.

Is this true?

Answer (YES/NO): NO